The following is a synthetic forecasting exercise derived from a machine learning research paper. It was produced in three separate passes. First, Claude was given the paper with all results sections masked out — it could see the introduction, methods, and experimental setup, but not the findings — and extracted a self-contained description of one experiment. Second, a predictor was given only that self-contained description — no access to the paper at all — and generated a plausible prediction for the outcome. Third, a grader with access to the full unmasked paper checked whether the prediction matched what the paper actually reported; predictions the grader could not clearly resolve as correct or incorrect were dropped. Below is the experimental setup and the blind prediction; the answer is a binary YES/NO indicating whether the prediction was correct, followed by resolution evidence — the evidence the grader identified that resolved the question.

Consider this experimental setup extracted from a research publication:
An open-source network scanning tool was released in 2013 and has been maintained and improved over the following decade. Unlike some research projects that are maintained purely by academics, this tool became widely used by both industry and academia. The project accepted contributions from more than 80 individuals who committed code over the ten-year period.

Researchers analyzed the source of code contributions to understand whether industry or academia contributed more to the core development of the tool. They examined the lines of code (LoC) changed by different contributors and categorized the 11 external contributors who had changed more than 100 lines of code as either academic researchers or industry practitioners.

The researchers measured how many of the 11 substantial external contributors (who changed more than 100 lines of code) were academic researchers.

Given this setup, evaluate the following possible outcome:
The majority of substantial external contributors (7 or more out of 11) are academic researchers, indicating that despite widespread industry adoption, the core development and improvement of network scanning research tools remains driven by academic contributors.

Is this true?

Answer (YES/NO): NO